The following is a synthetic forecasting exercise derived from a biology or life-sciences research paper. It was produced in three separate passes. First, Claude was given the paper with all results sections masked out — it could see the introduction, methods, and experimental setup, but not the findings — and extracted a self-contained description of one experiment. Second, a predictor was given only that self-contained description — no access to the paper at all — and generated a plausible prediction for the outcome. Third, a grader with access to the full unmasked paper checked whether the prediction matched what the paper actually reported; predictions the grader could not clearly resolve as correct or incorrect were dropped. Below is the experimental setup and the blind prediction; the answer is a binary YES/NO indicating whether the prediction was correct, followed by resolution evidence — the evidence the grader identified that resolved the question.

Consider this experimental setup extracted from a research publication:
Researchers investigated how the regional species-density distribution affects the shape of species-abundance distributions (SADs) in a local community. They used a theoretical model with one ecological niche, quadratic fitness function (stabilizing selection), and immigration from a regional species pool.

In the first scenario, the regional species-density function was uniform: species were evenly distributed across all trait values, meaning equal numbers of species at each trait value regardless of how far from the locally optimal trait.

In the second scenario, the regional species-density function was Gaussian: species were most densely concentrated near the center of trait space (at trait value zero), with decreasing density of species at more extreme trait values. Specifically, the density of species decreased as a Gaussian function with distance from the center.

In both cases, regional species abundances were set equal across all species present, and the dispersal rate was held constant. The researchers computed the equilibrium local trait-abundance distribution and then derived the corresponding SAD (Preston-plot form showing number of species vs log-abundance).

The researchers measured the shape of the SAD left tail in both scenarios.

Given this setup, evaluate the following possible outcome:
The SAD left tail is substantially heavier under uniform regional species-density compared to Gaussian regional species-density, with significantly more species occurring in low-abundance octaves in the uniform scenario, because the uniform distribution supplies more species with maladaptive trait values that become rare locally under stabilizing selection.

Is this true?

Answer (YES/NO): YES